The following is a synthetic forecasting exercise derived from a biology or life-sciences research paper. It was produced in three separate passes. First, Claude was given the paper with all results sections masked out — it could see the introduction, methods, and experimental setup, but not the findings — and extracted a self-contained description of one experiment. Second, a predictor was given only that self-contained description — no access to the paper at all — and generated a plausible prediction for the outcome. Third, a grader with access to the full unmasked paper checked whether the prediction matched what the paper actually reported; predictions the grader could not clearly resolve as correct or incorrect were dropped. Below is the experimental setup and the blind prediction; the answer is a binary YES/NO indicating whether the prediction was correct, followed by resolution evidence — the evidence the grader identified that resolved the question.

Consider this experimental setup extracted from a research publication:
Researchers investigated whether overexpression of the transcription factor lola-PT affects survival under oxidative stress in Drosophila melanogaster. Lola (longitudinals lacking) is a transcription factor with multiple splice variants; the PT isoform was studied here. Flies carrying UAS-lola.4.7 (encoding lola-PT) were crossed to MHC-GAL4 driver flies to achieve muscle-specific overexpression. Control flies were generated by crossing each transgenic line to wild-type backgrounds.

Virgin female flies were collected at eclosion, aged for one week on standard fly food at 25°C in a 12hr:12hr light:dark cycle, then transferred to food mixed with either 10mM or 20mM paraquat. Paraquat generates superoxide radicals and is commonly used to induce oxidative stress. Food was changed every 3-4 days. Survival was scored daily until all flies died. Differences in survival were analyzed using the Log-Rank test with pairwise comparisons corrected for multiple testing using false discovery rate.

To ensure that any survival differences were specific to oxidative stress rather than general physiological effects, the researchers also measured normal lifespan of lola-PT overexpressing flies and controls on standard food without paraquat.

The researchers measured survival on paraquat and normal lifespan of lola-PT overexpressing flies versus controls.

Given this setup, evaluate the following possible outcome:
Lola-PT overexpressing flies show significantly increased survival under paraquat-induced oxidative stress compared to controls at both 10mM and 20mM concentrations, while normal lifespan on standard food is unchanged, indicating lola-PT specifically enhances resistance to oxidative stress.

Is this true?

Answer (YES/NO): NO